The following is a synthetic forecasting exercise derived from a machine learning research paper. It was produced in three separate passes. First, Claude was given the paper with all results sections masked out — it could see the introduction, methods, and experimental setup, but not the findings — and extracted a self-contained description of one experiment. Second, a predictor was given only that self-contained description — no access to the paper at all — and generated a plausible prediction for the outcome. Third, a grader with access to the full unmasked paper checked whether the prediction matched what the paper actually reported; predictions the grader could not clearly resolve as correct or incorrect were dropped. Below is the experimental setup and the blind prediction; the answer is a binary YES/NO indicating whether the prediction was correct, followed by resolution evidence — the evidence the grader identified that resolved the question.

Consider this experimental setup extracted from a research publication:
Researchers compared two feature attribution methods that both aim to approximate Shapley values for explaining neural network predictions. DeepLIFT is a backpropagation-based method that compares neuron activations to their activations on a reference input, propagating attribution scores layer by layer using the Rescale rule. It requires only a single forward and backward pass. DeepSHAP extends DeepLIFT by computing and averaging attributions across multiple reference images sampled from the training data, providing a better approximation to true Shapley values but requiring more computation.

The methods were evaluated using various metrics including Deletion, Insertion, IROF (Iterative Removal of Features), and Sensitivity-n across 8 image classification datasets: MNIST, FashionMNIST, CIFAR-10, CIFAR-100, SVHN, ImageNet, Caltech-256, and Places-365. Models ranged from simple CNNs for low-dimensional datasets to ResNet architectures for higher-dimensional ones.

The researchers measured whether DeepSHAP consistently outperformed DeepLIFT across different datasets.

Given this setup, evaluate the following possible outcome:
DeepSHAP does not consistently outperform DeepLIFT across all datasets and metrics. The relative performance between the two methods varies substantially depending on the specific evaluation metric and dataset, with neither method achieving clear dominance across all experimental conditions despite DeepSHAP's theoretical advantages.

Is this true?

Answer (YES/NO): YES